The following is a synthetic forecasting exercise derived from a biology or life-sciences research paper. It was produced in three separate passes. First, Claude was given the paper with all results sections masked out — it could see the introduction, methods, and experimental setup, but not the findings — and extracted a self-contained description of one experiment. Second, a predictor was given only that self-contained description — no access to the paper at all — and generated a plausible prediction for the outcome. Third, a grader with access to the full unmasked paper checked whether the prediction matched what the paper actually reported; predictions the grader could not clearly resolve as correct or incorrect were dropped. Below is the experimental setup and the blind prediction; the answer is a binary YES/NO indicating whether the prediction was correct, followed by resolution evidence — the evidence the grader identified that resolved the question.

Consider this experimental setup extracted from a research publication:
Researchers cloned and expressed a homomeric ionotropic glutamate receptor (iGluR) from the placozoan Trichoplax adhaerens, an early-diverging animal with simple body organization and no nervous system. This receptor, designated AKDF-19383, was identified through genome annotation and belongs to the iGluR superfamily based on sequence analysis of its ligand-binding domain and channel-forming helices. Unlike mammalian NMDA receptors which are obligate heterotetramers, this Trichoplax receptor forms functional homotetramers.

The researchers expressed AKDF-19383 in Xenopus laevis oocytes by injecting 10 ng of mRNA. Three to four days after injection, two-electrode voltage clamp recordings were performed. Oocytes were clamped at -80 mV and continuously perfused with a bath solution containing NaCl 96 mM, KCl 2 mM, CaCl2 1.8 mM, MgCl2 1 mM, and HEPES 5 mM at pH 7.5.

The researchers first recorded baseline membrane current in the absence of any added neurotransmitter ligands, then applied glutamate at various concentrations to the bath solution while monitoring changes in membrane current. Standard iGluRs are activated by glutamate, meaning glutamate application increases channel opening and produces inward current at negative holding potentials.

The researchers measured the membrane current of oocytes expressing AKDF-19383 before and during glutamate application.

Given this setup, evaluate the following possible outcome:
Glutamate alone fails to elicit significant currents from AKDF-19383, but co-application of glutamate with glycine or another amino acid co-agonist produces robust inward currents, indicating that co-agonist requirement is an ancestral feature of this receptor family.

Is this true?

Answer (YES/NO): NO